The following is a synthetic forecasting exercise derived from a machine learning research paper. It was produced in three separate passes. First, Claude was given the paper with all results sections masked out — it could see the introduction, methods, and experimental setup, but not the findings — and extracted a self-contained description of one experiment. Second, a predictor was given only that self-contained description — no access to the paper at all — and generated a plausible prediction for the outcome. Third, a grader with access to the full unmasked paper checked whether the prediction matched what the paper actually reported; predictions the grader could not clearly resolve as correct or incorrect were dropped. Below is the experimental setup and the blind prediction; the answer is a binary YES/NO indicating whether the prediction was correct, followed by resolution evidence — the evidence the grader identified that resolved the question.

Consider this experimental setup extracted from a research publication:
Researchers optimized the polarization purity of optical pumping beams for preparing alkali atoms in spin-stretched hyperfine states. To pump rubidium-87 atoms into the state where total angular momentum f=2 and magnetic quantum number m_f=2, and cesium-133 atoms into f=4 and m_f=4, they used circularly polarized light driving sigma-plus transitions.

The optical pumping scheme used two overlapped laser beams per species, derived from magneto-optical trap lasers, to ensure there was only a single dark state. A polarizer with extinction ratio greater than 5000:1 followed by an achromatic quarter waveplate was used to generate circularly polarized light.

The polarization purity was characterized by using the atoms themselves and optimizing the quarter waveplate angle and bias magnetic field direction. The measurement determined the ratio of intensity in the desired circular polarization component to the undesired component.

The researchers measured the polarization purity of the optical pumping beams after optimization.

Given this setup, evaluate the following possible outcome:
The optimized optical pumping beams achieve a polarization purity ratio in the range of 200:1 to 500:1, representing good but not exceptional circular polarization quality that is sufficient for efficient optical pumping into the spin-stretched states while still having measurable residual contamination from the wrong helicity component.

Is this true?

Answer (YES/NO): NO